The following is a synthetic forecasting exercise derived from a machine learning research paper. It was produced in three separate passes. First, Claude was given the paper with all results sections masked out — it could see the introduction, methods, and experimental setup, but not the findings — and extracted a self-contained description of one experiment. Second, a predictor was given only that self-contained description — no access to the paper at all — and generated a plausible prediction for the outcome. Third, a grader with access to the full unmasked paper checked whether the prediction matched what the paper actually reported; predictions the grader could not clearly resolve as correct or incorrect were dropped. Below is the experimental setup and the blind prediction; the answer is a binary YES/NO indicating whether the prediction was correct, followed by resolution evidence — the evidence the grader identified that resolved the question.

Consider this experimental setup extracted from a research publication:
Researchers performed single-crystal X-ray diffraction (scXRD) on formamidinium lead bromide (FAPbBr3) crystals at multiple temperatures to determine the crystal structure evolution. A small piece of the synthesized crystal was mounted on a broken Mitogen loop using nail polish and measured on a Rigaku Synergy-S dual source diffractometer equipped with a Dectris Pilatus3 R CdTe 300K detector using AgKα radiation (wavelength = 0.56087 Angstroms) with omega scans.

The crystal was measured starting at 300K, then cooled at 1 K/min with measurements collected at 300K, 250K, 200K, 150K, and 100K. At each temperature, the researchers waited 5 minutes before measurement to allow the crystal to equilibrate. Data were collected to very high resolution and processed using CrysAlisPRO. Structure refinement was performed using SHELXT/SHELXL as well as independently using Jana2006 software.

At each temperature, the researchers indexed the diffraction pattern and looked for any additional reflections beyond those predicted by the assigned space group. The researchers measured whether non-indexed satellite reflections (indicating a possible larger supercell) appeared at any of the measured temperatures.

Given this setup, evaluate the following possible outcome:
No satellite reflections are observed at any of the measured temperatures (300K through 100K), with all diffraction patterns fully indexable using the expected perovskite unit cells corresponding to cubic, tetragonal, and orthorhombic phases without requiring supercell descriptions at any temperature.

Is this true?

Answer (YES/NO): NO